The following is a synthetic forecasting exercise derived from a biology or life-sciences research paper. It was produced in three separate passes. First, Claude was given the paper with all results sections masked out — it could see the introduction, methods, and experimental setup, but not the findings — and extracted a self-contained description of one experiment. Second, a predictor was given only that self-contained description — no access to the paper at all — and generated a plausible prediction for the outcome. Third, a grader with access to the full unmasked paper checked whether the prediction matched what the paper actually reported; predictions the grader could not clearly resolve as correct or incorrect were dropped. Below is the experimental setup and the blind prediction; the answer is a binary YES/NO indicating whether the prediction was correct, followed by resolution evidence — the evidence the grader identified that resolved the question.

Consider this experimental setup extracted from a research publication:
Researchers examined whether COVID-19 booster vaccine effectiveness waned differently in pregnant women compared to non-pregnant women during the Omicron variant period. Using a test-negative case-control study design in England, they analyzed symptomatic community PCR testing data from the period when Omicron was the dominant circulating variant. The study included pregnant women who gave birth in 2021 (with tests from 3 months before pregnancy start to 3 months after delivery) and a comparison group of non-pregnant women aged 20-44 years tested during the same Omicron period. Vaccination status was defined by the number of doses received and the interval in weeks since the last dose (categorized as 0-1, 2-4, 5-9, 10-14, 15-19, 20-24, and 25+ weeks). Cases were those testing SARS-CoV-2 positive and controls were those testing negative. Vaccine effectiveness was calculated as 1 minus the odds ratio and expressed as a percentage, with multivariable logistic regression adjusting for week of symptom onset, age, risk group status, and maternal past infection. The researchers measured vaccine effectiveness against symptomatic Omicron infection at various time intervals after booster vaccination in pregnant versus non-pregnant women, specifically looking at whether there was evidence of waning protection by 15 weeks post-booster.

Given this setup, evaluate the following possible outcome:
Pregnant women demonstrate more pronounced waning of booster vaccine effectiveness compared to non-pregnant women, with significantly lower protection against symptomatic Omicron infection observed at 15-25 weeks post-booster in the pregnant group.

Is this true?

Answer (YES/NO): NO